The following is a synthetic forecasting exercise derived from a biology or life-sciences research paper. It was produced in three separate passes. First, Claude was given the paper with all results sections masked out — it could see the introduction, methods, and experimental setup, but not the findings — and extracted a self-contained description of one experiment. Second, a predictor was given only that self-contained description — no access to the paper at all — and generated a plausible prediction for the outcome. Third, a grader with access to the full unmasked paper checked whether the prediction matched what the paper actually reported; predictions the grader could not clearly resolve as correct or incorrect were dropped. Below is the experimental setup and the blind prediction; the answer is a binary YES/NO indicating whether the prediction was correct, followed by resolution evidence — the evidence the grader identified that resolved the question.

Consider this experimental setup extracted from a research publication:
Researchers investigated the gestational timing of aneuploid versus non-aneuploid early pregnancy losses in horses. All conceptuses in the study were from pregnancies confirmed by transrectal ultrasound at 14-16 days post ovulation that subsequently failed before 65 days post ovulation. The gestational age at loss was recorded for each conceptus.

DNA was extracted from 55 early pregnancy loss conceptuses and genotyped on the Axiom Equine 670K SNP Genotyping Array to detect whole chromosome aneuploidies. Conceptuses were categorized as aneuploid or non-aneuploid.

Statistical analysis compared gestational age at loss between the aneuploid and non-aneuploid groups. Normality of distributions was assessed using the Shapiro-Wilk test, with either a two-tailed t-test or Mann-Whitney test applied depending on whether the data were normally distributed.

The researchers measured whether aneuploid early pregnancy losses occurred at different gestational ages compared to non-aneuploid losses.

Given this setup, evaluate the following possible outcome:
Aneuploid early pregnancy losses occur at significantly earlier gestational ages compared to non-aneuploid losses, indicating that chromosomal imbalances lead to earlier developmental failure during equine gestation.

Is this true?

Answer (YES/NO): NO